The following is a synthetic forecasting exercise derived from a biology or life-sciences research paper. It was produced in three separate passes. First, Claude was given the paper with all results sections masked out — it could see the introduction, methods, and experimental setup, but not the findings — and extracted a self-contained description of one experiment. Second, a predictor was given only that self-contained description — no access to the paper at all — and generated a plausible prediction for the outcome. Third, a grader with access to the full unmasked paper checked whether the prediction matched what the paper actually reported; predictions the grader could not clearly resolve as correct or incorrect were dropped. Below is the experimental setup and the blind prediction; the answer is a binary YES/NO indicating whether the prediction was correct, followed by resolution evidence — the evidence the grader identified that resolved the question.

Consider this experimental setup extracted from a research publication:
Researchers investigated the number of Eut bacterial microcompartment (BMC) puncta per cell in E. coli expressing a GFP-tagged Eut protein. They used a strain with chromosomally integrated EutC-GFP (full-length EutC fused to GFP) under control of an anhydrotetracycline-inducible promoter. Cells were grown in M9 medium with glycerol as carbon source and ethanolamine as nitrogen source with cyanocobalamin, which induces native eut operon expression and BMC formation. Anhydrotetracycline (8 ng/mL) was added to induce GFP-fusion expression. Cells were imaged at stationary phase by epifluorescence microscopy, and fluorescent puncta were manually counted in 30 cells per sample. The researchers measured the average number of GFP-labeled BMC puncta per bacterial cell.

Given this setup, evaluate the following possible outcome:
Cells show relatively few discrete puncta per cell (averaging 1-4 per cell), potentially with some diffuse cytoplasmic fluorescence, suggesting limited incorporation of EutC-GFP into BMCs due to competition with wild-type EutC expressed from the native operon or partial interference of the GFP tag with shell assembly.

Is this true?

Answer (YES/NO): NO